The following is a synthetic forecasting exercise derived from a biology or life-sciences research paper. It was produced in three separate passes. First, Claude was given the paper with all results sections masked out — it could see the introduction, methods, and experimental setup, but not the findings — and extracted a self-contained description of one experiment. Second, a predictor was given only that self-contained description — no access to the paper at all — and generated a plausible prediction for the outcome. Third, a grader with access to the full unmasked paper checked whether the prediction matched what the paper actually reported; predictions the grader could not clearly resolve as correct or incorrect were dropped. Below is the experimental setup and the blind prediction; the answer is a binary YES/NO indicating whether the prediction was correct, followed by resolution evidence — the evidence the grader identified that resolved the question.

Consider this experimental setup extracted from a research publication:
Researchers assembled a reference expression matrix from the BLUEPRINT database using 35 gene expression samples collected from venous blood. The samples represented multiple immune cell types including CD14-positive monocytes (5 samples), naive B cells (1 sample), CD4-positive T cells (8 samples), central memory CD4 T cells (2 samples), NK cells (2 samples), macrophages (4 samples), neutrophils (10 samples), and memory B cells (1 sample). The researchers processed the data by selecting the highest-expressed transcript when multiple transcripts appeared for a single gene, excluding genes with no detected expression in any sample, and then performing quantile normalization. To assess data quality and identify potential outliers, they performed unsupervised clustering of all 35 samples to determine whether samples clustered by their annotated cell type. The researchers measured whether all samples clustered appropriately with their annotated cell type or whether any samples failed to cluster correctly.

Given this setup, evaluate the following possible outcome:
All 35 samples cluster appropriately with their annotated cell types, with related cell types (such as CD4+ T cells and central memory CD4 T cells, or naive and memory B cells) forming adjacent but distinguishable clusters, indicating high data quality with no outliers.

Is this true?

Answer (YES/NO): NO